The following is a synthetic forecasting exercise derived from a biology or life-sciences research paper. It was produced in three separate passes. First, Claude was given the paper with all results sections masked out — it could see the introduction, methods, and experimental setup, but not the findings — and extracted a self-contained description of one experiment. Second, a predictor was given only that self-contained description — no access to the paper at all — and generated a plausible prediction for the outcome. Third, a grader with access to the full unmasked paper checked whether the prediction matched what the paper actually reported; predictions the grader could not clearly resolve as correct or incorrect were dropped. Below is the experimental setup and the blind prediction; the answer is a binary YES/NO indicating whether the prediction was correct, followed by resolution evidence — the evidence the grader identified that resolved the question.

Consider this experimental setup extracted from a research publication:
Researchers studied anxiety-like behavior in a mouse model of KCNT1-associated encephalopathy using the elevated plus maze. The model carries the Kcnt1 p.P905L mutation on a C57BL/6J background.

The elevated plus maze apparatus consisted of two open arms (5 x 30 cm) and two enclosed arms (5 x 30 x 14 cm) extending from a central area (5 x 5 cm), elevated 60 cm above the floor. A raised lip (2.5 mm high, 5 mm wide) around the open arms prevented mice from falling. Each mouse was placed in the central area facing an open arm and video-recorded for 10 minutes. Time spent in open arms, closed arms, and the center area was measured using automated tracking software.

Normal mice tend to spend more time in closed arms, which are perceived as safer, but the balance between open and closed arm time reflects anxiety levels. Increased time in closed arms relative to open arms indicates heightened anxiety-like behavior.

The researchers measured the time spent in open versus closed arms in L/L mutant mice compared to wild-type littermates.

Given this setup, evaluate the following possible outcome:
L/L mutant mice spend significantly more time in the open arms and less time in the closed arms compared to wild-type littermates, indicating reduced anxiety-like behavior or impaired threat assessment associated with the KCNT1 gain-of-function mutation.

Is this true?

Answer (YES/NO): YES